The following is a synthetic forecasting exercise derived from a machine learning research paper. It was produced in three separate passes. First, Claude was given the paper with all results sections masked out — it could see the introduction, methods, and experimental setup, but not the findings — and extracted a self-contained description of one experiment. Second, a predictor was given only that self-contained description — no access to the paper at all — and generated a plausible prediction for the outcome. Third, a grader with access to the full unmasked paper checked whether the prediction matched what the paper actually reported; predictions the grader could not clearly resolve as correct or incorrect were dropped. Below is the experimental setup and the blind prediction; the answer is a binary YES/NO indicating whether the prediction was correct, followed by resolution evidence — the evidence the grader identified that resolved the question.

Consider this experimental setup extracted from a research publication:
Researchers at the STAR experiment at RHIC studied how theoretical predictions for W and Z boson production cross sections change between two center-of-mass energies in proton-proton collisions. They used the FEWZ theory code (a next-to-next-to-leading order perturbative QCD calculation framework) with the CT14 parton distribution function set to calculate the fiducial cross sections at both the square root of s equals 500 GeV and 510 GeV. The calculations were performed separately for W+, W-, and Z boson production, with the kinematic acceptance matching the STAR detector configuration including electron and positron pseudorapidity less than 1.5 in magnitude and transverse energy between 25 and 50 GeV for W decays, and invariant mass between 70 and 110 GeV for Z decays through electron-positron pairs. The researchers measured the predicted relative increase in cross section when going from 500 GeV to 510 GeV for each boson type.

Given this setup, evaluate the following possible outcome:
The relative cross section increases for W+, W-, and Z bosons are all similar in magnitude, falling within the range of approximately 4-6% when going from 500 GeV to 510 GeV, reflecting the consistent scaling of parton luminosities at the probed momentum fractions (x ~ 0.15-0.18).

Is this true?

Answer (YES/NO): YES